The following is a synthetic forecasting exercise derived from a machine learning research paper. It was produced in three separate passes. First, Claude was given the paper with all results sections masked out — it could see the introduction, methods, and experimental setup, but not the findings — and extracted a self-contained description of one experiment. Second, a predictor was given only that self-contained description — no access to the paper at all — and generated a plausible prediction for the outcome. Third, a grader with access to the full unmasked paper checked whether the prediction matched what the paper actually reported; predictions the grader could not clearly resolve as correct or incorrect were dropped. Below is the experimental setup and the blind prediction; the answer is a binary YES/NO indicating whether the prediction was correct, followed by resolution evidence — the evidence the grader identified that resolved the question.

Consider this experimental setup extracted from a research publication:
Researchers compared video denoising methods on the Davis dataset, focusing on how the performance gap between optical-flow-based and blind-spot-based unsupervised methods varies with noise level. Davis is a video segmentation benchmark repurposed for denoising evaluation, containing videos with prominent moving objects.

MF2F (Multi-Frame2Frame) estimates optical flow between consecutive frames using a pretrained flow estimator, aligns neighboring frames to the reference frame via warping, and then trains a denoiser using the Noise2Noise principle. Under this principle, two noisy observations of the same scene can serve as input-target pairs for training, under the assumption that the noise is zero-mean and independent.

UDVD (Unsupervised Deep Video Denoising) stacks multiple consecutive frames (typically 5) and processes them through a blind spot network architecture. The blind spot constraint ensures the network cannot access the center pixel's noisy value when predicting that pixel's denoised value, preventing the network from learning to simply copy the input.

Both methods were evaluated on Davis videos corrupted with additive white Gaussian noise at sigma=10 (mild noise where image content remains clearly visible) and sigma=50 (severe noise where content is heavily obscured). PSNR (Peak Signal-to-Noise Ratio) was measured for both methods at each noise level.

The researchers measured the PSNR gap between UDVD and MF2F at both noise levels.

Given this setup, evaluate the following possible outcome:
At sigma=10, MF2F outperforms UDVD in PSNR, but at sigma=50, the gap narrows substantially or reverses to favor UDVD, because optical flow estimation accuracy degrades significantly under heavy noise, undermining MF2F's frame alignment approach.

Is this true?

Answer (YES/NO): NO